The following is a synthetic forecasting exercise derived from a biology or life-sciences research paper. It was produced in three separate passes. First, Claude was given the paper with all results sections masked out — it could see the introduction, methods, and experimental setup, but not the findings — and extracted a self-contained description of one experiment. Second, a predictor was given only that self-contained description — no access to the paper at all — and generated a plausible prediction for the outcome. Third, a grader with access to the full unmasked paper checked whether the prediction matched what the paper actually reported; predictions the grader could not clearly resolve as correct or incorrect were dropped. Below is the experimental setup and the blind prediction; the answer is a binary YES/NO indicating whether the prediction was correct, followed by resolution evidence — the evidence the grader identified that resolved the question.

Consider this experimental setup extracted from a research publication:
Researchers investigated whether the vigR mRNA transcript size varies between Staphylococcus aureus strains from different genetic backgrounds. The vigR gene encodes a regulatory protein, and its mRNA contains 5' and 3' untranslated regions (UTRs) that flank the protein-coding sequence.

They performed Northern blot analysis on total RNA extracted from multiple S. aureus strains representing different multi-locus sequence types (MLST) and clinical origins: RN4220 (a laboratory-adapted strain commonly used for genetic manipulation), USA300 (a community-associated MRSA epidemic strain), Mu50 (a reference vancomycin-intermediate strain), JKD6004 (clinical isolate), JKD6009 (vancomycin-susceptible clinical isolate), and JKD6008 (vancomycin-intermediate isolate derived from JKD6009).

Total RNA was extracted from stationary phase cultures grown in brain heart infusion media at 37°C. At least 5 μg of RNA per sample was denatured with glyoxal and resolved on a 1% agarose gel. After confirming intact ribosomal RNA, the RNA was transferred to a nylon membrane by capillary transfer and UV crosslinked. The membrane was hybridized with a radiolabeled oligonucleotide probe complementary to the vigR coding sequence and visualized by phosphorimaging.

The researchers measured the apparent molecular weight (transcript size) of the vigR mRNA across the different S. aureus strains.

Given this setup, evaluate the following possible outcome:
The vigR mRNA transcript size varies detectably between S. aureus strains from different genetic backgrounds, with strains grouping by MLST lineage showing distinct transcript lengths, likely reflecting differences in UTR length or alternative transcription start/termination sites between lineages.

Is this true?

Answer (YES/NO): YES